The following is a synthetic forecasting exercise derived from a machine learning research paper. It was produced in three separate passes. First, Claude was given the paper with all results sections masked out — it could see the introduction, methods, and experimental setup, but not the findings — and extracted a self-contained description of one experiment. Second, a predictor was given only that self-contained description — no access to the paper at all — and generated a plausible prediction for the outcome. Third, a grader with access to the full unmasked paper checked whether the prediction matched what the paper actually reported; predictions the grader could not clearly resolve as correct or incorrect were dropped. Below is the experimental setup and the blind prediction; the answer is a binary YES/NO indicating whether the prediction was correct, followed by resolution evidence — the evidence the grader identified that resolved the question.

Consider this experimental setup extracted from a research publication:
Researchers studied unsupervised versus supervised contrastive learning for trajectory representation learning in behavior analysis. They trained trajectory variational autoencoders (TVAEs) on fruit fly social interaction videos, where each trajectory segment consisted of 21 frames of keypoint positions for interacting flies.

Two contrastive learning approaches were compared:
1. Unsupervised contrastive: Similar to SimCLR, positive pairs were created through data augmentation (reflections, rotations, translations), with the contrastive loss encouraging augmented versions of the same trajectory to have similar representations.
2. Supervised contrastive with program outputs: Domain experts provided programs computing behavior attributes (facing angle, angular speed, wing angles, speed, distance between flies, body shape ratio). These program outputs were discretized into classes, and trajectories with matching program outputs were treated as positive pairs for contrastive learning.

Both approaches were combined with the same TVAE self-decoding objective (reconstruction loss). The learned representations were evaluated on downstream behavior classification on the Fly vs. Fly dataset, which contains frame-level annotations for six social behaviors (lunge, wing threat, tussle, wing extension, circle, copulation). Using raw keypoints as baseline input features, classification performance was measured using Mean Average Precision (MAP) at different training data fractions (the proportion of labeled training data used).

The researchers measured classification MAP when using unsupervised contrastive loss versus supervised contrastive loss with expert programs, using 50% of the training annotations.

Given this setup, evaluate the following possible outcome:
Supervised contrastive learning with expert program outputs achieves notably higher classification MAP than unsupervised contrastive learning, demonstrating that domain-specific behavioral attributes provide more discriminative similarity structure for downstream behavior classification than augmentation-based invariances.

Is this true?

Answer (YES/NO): YES